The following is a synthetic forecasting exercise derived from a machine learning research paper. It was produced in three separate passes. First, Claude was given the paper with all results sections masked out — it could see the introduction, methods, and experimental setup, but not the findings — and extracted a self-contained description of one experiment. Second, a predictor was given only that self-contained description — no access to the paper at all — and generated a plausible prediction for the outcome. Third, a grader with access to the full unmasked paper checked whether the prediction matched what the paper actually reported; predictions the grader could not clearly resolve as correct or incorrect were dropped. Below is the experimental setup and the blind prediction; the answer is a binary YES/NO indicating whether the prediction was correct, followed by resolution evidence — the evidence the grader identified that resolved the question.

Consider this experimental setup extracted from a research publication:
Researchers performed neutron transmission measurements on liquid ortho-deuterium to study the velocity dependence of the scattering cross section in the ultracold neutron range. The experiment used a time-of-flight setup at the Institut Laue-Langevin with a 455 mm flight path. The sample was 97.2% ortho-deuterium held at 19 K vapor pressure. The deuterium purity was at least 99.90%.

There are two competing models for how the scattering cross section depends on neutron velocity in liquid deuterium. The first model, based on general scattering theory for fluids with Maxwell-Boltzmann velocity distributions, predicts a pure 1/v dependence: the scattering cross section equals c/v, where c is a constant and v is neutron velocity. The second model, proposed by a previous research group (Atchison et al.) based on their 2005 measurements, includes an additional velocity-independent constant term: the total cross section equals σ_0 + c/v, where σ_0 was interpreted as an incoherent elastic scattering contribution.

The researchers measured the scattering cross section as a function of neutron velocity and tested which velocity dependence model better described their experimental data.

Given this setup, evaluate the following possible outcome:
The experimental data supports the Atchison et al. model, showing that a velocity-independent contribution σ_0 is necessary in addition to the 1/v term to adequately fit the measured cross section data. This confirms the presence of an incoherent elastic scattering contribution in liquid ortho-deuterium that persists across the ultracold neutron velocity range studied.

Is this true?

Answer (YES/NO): NO